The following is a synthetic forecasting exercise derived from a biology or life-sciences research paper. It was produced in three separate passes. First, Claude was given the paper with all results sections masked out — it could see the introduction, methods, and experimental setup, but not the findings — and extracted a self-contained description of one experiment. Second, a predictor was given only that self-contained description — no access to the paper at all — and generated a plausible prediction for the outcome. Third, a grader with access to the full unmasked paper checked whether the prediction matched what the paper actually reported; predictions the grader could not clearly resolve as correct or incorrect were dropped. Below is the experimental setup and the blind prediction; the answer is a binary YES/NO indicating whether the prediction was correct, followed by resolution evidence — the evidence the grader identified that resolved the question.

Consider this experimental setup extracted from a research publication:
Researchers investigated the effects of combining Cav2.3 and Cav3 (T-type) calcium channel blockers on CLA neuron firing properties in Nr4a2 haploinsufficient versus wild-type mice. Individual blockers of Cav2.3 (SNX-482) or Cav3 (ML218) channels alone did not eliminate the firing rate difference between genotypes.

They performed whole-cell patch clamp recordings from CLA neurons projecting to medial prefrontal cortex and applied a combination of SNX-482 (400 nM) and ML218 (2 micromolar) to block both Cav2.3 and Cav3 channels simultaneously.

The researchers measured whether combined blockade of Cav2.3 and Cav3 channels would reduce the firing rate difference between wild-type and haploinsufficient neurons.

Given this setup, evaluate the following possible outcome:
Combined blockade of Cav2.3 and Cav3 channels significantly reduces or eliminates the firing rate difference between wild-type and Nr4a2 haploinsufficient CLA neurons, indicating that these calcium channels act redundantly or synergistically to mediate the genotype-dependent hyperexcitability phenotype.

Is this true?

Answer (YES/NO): NO